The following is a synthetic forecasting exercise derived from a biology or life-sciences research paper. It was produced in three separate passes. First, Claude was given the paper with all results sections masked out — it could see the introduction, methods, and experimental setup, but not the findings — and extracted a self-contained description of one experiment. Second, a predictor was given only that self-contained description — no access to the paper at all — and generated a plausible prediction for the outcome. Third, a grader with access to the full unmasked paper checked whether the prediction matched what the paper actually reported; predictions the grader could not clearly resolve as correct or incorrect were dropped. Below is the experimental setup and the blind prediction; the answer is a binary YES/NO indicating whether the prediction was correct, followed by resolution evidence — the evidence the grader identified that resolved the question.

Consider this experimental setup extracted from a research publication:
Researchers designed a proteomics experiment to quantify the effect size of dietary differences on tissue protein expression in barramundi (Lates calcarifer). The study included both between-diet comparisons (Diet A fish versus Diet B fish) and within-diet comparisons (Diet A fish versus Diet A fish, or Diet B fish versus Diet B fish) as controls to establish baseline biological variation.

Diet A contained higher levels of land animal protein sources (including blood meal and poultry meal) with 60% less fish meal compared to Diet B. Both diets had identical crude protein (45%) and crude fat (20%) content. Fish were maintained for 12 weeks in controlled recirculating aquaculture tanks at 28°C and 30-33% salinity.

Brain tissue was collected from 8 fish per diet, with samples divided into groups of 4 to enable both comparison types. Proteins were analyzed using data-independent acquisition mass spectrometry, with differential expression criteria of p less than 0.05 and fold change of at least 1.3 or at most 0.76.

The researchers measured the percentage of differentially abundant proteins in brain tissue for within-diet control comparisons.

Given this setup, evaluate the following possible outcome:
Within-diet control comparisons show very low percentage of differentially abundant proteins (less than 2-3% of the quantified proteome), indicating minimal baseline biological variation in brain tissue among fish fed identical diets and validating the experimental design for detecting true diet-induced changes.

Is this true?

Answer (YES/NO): NO